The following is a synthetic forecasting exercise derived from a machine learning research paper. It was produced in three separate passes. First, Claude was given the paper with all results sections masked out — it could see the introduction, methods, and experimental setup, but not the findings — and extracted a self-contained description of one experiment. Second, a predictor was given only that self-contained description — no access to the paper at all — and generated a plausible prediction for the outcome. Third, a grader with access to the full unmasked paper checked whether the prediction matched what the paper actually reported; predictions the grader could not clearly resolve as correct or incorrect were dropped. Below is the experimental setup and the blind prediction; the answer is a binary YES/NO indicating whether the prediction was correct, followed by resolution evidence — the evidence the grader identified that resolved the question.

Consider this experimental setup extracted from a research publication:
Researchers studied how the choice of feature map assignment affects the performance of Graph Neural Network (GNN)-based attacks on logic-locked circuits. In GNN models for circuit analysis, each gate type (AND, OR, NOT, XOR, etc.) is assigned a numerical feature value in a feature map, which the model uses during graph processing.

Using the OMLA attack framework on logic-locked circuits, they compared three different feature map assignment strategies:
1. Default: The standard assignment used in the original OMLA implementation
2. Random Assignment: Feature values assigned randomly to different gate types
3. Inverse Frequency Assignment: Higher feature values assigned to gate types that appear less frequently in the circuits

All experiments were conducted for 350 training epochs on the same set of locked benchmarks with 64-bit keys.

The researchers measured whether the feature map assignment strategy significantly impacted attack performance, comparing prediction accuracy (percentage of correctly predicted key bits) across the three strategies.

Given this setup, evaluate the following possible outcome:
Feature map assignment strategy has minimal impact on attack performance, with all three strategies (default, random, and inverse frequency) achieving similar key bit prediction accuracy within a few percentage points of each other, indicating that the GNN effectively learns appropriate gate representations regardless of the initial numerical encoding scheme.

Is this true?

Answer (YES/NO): NO